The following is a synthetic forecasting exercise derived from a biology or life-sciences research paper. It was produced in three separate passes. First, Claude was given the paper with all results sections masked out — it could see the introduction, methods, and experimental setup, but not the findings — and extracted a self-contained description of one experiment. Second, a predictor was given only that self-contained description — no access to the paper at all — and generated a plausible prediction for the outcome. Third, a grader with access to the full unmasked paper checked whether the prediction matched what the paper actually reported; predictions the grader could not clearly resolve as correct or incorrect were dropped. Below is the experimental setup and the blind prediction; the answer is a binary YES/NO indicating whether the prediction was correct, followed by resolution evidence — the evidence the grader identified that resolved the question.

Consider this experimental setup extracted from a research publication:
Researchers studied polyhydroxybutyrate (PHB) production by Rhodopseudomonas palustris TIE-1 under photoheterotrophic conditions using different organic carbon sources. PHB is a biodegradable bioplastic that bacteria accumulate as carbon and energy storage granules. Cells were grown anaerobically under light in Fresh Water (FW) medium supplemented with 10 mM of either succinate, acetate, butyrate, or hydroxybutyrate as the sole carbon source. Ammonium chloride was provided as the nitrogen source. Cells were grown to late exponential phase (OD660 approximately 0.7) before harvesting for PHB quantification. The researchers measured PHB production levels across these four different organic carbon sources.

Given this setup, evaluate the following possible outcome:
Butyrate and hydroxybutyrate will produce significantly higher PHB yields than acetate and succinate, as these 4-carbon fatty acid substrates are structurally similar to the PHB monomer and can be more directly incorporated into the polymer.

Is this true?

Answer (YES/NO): NO